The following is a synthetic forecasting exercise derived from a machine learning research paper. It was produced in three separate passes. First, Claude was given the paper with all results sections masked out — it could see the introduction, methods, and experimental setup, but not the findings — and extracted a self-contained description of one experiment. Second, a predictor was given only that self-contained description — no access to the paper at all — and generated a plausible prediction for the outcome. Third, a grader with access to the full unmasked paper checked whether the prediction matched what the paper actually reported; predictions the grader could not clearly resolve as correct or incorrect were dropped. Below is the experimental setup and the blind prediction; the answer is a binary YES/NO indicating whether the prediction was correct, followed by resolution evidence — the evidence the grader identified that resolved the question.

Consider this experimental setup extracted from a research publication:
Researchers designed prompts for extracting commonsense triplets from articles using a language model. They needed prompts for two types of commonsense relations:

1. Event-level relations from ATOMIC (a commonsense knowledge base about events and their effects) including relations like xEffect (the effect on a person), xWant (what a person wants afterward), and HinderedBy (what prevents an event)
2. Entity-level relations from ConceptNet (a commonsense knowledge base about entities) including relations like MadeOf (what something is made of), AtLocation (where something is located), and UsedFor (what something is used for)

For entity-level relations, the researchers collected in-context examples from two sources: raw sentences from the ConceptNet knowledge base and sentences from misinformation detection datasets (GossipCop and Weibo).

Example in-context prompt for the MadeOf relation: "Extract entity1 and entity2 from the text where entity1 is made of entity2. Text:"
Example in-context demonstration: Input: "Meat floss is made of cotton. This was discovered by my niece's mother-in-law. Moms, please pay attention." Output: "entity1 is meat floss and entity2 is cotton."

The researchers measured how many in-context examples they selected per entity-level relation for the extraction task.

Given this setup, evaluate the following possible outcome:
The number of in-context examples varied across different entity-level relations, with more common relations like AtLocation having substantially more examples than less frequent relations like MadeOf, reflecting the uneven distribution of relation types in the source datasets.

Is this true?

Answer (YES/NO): NO